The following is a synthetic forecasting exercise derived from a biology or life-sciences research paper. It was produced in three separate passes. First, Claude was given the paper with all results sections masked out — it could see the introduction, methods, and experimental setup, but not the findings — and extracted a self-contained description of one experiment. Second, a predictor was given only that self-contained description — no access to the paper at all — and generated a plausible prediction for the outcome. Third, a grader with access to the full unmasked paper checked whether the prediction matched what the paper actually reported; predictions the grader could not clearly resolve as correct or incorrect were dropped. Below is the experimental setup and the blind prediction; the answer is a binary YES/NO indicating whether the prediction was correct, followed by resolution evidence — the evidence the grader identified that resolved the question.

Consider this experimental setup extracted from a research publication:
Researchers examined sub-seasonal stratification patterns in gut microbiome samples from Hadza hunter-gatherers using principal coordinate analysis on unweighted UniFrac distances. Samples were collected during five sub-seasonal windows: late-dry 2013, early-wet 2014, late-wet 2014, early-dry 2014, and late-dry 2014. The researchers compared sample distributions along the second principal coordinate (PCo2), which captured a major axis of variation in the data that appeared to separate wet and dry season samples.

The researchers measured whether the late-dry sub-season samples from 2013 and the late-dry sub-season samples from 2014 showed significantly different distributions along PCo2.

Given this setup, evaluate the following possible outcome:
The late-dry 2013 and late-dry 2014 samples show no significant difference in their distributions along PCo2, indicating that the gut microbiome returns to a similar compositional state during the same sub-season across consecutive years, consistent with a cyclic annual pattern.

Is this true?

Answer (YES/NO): YES